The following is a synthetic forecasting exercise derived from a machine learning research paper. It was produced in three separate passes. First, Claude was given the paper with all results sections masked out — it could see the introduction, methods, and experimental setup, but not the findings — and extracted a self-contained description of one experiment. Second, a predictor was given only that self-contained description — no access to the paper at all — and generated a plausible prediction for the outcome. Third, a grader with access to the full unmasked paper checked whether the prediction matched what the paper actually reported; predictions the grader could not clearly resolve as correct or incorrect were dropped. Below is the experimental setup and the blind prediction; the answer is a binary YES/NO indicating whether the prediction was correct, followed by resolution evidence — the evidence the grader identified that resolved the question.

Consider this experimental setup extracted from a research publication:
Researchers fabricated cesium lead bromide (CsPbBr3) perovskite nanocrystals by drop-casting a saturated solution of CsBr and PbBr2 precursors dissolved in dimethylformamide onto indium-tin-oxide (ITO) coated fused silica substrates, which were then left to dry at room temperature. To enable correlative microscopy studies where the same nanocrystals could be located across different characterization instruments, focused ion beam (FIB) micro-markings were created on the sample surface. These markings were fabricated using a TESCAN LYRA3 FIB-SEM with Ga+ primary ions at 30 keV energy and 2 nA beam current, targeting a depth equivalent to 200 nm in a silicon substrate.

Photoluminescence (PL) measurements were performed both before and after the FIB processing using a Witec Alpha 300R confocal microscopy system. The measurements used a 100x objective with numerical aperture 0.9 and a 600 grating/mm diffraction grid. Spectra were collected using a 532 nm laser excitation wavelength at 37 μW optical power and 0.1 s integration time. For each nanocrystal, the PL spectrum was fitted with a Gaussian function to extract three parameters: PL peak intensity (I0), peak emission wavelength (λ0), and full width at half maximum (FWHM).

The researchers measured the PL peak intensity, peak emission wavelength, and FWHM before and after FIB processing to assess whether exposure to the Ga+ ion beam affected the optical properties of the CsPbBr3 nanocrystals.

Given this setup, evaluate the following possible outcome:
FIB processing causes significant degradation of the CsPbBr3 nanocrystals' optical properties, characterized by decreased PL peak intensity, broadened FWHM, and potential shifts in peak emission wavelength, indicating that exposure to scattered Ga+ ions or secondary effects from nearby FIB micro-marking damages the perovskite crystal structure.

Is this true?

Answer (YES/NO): NO